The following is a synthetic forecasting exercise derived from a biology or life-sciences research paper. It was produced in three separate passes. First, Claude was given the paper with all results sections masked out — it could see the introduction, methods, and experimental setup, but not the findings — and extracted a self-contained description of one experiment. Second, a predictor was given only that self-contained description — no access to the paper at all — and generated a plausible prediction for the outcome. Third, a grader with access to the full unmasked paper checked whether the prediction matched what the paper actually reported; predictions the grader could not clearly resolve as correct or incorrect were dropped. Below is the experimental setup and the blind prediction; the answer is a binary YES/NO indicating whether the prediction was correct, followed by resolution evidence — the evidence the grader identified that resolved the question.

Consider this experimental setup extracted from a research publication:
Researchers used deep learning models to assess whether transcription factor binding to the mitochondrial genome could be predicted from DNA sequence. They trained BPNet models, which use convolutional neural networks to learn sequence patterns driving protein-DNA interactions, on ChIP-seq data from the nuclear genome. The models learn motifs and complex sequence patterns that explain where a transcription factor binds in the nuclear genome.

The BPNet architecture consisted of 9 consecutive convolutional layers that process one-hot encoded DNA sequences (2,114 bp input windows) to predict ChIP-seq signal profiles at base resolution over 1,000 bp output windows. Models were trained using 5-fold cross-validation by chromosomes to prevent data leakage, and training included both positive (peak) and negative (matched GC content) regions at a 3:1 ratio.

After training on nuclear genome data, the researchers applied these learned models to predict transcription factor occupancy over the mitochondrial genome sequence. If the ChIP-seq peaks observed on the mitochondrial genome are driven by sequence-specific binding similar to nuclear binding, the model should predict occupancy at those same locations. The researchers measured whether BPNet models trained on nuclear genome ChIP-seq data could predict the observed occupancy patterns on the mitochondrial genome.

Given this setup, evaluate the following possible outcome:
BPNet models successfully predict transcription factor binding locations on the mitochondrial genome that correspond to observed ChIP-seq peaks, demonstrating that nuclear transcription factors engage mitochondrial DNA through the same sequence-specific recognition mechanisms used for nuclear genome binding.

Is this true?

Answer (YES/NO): NO